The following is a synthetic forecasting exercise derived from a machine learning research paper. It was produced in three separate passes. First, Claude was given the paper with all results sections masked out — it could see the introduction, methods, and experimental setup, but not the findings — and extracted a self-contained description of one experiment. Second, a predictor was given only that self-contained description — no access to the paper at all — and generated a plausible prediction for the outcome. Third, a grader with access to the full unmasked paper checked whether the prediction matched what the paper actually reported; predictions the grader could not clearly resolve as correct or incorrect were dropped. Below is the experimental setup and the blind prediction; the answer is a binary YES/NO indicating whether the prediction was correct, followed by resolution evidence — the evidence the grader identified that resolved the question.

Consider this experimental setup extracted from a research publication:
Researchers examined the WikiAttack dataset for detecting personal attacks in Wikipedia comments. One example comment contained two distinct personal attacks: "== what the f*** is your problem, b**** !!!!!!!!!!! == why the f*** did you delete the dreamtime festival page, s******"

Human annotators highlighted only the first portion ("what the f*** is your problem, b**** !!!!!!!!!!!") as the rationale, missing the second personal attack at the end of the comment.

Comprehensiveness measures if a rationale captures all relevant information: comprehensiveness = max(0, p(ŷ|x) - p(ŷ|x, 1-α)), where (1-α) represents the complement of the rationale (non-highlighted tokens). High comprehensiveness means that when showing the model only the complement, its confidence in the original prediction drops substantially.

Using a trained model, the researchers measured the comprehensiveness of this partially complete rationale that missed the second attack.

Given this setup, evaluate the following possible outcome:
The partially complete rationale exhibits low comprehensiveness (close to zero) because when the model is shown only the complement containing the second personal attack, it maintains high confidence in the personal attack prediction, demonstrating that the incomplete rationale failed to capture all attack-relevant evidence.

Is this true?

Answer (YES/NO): YES